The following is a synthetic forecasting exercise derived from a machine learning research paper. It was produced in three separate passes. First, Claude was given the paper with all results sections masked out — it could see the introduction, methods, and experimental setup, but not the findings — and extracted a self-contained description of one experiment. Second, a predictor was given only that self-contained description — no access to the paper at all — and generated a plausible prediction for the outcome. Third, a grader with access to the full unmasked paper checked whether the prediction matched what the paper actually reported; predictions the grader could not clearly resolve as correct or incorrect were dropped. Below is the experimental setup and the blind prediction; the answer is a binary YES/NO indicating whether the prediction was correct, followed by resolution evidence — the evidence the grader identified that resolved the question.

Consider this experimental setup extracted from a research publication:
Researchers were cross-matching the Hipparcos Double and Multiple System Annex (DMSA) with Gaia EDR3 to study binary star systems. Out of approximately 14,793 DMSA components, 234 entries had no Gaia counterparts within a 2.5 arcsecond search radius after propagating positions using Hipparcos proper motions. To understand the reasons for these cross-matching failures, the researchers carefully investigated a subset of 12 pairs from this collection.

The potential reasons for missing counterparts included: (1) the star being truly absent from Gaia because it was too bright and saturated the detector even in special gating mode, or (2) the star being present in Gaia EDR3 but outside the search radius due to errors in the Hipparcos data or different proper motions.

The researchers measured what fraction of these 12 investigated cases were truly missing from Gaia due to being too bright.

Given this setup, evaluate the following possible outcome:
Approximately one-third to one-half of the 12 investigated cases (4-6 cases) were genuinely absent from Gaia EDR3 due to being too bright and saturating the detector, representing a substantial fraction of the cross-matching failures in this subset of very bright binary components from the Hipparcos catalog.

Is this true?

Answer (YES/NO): NO